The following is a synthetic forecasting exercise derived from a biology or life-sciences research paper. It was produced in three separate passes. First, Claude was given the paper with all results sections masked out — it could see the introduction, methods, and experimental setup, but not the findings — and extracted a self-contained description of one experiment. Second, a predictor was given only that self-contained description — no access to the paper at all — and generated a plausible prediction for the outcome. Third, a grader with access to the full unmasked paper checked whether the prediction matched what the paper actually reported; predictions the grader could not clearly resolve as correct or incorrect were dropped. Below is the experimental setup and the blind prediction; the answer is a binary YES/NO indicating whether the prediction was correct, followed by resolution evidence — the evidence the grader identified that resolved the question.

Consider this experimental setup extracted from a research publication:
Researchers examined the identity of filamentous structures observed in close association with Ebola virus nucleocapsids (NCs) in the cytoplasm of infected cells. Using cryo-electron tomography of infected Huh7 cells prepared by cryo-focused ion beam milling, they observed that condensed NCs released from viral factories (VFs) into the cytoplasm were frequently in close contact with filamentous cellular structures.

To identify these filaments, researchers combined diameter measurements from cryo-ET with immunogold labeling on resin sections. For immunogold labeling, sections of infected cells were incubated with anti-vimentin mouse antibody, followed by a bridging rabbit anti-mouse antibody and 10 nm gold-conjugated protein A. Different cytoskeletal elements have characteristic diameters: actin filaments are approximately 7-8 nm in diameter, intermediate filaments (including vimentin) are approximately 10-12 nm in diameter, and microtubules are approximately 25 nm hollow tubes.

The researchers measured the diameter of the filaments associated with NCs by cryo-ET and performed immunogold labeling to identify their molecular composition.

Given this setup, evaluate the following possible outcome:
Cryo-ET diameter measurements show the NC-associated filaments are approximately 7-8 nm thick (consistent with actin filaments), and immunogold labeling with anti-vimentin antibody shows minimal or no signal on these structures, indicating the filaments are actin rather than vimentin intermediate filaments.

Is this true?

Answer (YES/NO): NO